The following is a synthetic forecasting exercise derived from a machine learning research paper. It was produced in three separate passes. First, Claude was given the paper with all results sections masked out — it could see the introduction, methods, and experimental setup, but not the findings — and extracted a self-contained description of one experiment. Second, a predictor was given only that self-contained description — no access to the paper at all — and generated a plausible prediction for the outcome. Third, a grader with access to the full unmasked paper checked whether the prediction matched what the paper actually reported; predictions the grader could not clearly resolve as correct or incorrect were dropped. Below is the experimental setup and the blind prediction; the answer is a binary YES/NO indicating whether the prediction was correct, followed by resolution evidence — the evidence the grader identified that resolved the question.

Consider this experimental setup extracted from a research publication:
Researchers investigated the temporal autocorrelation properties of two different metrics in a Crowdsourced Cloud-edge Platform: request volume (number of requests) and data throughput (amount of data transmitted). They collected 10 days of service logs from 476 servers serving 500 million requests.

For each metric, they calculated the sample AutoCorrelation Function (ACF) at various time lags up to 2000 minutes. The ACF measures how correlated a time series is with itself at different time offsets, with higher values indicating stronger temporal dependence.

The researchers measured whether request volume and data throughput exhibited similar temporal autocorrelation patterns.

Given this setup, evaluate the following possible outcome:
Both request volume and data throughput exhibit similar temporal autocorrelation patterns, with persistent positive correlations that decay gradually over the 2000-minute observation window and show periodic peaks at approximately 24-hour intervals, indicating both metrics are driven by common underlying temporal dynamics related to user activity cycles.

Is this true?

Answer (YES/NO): NO